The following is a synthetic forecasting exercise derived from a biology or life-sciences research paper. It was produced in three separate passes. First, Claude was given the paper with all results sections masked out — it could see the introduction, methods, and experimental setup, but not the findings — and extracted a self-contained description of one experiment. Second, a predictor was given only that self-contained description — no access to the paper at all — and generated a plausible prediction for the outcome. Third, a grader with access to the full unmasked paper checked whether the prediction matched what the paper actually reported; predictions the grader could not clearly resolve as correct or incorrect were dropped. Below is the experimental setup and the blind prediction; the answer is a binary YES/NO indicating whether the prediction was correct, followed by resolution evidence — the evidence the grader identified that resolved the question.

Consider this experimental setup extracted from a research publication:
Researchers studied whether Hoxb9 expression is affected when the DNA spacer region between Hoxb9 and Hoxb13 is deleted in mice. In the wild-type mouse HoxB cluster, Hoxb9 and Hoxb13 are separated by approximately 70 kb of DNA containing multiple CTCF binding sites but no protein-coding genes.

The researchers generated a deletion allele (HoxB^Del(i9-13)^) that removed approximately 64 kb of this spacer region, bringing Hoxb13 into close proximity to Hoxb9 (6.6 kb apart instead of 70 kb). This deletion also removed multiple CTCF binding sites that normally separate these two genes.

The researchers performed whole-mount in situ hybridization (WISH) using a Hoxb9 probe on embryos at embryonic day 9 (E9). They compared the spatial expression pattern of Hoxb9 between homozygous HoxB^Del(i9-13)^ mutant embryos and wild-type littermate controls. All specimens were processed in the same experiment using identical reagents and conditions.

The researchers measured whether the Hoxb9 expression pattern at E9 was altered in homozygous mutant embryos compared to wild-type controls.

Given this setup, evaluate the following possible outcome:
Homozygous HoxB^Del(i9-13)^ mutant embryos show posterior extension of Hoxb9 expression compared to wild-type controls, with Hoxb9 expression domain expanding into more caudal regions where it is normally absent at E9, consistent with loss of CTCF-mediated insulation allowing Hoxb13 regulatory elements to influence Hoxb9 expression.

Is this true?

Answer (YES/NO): NO